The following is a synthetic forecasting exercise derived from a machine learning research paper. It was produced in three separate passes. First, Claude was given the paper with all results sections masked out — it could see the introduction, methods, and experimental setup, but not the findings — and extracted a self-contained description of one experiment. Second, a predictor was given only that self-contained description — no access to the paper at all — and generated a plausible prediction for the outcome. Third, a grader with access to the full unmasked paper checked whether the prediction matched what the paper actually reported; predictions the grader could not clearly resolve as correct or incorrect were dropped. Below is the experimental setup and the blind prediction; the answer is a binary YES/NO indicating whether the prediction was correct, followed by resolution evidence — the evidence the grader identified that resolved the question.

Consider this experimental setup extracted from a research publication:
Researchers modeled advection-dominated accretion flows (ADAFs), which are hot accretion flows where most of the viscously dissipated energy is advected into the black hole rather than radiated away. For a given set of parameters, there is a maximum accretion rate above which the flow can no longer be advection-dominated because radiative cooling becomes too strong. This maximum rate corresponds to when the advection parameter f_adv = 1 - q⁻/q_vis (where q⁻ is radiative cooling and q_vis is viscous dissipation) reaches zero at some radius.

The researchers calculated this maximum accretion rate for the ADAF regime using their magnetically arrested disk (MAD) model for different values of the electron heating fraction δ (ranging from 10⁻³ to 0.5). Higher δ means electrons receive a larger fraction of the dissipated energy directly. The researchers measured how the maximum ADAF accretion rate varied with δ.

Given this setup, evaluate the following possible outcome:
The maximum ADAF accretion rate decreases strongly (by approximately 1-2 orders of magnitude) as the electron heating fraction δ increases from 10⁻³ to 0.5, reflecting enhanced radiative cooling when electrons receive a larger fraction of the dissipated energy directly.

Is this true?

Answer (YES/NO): NO